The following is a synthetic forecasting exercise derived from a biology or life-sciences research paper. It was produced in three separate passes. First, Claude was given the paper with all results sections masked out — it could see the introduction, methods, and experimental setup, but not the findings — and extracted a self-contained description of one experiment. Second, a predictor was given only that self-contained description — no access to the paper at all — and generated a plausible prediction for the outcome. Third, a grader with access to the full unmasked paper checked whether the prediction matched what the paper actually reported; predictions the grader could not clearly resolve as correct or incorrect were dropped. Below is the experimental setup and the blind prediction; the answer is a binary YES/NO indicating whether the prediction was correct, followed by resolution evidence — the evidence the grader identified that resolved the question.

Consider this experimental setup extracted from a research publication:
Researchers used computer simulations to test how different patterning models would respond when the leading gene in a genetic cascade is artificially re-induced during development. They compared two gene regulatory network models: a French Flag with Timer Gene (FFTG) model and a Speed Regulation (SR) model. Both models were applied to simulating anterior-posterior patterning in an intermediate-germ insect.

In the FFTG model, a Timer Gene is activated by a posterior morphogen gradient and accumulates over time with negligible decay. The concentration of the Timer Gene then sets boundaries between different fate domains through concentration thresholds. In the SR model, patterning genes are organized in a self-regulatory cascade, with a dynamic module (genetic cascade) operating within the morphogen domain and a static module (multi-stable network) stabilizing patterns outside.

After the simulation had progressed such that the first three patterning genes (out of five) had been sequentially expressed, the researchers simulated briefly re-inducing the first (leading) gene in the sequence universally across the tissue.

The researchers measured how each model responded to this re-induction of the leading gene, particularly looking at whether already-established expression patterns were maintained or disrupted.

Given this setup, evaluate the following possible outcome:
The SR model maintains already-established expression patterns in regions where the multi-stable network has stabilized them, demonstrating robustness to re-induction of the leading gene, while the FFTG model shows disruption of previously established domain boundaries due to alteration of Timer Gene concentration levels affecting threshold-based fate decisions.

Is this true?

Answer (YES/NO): NO